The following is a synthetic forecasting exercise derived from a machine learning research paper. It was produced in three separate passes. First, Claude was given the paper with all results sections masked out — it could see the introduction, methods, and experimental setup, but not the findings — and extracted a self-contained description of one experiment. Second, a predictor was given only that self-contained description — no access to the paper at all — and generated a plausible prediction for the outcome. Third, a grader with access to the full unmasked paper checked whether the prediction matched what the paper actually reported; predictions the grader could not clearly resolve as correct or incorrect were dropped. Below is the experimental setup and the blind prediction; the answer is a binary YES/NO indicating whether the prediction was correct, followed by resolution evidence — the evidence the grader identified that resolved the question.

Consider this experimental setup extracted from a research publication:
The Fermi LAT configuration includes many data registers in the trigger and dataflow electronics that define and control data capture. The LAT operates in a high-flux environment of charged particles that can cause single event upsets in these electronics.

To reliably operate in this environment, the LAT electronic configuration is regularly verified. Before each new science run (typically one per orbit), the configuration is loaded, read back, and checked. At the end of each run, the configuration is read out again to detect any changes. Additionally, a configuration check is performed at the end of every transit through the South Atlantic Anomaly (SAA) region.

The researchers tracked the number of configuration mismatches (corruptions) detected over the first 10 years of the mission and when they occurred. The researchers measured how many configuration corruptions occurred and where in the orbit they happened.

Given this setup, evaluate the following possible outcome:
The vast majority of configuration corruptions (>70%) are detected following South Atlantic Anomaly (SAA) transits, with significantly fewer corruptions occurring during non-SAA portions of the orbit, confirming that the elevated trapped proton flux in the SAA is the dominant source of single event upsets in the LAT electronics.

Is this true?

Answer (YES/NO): YES